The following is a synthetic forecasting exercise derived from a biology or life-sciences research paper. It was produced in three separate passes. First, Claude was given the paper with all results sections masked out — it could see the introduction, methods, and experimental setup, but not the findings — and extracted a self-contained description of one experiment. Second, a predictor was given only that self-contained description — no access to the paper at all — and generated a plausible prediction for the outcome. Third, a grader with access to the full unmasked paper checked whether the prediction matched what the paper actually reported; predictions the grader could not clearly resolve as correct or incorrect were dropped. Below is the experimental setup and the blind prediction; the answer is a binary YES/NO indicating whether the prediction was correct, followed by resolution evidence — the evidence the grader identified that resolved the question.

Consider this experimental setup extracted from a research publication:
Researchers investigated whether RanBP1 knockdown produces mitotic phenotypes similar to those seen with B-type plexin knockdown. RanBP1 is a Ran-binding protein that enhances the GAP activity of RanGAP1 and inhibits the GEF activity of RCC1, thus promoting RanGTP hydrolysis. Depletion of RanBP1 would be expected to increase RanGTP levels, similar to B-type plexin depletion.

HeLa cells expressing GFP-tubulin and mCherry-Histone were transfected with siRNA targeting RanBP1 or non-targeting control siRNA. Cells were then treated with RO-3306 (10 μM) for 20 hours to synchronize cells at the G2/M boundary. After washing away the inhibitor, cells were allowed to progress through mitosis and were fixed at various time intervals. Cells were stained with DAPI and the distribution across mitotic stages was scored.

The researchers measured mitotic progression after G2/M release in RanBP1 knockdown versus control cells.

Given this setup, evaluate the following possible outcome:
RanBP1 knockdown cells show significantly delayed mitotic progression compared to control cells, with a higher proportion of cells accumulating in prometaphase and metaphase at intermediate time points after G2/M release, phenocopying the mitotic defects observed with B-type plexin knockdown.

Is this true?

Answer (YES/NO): YES